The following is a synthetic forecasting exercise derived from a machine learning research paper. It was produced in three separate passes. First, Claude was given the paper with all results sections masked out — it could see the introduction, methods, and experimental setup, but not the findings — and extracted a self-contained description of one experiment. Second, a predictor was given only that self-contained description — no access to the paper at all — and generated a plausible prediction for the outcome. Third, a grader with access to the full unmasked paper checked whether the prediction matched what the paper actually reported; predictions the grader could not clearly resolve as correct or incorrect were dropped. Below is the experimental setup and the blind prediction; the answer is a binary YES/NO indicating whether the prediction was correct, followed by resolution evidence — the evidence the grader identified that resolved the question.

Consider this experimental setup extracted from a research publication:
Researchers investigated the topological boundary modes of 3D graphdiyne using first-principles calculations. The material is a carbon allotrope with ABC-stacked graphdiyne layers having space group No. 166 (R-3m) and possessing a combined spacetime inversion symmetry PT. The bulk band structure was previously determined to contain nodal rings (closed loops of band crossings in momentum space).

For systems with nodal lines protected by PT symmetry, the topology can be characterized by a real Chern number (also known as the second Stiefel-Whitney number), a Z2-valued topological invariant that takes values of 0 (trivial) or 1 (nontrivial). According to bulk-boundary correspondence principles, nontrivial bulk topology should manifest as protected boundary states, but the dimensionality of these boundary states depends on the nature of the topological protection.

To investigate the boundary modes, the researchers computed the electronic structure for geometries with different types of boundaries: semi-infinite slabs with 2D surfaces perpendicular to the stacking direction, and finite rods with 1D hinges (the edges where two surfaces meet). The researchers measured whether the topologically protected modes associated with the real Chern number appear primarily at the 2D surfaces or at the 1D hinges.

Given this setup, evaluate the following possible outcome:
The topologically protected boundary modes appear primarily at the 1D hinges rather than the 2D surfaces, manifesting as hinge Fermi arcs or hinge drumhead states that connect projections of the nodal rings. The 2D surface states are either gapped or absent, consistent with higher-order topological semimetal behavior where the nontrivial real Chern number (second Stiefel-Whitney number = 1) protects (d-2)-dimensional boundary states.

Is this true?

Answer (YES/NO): NO